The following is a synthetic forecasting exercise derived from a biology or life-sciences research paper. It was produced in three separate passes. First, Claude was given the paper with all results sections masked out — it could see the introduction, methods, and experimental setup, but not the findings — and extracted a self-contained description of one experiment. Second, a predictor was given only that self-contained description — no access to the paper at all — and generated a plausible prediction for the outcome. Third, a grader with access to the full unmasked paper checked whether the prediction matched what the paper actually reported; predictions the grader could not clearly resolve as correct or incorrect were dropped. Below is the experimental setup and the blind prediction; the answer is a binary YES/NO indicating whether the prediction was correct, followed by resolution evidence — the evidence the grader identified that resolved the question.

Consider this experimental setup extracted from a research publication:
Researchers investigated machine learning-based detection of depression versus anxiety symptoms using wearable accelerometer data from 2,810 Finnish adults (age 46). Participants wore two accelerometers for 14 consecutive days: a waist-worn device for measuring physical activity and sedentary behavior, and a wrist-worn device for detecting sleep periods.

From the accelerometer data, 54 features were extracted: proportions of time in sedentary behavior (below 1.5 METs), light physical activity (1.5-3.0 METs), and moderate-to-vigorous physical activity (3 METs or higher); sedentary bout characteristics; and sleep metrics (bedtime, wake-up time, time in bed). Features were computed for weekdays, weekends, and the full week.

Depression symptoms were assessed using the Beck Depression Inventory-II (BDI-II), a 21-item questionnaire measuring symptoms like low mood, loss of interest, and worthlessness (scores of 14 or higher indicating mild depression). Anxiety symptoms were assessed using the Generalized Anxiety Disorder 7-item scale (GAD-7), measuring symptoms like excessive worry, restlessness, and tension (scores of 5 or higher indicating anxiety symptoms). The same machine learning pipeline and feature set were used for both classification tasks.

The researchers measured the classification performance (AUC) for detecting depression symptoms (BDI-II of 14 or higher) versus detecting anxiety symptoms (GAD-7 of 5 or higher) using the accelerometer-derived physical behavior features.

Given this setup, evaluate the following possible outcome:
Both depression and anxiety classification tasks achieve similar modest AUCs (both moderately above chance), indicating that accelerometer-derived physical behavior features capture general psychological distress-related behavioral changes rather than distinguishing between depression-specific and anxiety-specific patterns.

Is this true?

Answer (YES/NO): YES